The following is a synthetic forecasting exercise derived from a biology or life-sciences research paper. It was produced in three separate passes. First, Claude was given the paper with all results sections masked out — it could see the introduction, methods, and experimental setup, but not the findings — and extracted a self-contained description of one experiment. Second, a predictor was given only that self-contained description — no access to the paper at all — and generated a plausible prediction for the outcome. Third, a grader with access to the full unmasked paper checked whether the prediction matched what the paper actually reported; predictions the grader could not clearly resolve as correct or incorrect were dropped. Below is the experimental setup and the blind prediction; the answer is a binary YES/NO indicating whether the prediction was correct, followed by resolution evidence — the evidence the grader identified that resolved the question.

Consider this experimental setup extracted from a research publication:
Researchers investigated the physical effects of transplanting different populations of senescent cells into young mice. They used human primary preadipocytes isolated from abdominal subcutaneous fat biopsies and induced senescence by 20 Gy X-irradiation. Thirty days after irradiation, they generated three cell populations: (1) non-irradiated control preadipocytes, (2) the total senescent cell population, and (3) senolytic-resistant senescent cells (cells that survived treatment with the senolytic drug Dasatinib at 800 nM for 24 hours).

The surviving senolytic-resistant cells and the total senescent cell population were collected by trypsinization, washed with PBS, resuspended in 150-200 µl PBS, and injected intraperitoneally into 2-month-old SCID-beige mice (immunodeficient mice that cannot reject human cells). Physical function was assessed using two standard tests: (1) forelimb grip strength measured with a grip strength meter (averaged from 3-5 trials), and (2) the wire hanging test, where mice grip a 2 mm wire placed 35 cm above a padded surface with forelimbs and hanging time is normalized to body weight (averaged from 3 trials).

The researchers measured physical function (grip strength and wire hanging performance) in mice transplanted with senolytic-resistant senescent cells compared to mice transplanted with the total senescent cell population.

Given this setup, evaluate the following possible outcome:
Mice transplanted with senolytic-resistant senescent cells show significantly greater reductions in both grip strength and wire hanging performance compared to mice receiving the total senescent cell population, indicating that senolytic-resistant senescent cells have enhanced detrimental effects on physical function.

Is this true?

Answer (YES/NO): NO